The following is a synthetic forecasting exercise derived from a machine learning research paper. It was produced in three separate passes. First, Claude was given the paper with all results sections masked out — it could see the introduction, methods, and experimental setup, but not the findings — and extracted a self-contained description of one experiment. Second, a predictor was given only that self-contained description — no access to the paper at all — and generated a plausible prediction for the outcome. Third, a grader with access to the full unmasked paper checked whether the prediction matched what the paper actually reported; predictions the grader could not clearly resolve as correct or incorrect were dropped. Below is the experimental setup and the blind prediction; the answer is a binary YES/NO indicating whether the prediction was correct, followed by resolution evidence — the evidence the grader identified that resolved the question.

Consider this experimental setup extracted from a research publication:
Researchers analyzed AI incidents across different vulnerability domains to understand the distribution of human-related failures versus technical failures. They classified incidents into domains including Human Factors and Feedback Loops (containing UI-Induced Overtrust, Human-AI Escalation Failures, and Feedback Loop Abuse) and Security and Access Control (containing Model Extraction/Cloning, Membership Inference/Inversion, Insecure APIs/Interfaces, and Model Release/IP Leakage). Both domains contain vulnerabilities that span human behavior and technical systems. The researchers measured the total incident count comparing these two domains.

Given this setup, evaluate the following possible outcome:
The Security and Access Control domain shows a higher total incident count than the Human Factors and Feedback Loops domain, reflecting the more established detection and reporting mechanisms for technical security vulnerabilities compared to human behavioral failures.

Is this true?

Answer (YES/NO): YES